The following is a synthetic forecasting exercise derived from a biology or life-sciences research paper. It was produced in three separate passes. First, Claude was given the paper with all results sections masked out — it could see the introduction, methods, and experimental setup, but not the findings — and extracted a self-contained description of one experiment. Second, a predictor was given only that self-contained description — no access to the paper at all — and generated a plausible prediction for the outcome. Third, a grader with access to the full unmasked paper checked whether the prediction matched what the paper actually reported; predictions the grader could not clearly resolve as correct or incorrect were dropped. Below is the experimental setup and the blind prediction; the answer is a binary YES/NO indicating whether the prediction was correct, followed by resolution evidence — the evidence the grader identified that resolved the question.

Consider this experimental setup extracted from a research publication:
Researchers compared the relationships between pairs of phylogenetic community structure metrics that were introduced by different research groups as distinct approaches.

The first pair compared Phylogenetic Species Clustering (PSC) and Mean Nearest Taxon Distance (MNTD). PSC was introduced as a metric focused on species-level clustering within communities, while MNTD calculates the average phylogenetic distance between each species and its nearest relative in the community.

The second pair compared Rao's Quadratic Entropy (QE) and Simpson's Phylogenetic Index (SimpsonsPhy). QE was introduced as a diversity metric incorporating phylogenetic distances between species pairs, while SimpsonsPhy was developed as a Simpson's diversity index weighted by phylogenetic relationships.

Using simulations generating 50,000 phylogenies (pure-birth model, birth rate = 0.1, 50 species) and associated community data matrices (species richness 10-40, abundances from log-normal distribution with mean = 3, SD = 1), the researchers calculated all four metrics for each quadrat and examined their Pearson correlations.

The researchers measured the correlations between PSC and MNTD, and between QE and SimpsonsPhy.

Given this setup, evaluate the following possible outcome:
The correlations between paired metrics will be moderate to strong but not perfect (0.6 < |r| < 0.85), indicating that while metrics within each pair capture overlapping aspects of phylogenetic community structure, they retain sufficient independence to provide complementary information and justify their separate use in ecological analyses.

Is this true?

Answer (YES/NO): NO